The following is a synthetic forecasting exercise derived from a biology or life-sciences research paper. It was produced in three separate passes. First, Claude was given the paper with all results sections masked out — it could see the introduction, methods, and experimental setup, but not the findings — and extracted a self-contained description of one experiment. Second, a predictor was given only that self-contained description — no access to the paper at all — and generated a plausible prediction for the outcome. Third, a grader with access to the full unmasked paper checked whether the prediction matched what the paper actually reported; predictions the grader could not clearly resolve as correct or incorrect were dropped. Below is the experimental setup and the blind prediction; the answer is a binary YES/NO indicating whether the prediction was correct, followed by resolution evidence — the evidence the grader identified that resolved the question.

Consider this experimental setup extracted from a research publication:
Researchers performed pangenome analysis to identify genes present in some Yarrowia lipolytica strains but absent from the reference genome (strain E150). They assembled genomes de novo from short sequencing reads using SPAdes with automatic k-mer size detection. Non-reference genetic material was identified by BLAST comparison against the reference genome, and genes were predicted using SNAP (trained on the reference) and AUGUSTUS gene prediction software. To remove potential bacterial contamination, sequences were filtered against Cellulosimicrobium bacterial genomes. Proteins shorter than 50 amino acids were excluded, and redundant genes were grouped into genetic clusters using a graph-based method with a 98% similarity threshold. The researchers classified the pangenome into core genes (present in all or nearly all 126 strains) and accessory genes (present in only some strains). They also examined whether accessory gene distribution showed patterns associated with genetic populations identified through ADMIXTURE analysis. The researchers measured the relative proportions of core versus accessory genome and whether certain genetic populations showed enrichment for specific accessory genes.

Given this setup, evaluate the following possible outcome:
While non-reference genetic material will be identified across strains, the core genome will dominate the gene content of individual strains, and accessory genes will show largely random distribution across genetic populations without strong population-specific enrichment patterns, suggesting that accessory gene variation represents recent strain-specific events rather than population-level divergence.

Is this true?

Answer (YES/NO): NO